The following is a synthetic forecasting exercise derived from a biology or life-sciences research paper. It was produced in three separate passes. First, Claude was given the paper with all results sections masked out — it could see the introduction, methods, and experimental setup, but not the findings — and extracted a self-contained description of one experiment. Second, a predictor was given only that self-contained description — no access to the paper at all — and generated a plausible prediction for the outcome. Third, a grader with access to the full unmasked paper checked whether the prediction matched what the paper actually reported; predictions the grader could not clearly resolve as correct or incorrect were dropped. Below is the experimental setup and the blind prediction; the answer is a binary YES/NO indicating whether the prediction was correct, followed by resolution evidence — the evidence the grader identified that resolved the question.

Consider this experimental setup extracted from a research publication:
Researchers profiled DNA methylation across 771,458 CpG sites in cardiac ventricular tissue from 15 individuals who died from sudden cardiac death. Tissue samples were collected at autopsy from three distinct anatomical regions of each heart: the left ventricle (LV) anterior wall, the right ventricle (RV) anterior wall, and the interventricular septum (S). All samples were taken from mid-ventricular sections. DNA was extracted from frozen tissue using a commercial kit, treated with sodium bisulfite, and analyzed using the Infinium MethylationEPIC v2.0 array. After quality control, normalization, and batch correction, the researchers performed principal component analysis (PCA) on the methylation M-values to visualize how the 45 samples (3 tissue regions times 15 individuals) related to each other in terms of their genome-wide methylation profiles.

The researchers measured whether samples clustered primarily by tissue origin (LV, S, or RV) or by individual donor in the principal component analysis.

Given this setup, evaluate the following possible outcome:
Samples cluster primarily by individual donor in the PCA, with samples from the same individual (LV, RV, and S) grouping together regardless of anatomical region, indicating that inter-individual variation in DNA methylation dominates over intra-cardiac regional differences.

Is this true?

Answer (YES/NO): NO